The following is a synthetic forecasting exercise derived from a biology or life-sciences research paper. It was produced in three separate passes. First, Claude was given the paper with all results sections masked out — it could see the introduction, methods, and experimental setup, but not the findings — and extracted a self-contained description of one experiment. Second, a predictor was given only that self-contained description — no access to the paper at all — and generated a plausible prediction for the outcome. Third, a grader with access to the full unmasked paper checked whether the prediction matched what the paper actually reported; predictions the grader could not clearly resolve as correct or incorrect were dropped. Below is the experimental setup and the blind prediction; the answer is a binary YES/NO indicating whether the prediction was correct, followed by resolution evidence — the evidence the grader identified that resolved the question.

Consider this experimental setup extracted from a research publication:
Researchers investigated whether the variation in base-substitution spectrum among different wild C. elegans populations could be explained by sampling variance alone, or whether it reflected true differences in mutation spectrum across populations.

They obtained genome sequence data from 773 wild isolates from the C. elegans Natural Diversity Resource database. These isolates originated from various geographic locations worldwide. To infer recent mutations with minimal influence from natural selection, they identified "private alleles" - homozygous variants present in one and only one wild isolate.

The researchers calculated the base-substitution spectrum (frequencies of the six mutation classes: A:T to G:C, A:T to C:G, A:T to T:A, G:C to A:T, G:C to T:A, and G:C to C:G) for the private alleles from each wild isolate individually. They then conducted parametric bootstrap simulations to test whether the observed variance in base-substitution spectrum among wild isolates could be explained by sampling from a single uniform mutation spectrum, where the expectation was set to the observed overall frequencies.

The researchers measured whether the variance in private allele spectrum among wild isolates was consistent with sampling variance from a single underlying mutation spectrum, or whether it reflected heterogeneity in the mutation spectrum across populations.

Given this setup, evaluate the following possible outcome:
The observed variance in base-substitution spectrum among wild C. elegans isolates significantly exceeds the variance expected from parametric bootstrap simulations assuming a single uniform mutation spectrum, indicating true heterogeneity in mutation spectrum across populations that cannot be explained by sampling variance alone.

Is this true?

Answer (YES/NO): YES